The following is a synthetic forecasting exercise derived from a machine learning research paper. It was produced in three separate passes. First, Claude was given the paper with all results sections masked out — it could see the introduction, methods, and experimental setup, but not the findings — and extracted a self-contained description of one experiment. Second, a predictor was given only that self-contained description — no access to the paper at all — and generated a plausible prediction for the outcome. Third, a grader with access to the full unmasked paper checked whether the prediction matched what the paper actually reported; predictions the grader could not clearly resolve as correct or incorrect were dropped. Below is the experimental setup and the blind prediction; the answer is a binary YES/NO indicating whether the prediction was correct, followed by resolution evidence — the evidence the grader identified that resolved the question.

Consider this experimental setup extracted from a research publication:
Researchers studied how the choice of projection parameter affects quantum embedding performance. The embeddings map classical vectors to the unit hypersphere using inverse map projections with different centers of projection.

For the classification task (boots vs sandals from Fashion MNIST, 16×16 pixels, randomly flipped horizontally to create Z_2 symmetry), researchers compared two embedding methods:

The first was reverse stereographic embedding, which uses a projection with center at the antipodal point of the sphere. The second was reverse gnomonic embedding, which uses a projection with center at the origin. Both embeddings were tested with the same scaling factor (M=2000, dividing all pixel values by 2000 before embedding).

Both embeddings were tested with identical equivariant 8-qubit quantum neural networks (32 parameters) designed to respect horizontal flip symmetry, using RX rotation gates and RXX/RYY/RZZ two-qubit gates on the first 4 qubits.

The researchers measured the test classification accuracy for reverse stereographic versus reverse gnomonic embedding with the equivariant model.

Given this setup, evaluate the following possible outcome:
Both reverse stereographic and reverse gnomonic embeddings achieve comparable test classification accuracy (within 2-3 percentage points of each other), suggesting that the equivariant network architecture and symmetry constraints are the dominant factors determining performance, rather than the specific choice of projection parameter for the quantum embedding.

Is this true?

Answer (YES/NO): NO